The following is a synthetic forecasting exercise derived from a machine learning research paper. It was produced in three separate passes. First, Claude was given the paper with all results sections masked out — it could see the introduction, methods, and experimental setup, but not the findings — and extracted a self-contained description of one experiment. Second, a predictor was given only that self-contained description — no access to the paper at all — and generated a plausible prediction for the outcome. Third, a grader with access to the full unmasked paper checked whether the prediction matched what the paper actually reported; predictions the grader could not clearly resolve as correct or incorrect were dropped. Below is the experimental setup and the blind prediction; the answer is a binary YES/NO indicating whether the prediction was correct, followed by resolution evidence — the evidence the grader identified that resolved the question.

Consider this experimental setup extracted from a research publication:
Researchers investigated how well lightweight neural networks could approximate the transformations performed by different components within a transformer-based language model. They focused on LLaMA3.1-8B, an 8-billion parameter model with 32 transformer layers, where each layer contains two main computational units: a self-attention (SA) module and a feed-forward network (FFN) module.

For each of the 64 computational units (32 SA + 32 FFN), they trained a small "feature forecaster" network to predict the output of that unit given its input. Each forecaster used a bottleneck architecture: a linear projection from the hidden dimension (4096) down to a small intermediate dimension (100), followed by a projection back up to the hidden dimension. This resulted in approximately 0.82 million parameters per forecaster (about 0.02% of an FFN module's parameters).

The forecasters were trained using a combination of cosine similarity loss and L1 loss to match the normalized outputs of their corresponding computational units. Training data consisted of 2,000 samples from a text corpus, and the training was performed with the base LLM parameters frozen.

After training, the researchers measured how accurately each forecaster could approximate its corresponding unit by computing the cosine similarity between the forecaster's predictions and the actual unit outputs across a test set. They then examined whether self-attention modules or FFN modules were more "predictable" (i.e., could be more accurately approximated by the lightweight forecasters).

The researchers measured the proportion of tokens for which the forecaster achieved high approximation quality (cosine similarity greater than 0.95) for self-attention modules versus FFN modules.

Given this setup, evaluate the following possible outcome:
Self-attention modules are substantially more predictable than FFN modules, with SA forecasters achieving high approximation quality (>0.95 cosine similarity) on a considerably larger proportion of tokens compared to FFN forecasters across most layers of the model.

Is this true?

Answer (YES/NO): YES